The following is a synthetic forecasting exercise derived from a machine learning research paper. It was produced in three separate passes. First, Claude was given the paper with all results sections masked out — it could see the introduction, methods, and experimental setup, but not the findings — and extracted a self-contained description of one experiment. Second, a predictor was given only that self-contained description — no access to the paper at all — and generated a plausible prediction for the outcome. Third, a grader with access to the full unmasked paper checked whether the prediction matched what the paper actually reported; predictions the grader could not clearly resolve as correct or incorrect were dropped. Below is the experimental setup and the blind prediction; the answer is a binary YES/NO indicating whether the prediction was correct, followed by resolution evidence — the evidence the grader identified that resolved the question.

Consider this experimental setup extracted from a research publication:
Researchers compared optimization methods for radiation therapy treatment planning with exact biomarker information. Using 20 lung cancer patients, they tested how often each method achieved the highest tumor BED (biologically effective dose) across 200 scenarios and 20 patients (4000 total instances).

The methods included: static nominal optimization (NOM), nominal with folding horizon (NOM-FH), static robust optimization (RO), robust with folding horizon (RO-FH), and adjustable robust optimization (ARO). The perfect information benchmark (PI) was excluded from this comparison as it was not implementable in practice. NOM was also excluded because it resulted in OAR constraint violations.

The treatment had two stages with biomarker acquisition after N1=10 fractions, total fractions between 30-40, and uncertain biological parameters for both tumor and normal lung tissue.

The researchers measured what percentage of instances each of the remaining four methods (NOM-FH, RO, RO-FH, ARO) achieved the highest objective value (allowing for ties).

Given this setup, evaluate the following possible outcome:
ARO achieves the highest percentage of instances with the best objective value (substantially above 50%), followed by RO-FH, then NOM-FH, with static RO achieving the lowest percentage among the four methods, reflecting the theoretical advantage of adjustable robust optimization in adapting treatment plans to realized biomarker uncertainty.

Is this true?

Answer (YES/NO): NO